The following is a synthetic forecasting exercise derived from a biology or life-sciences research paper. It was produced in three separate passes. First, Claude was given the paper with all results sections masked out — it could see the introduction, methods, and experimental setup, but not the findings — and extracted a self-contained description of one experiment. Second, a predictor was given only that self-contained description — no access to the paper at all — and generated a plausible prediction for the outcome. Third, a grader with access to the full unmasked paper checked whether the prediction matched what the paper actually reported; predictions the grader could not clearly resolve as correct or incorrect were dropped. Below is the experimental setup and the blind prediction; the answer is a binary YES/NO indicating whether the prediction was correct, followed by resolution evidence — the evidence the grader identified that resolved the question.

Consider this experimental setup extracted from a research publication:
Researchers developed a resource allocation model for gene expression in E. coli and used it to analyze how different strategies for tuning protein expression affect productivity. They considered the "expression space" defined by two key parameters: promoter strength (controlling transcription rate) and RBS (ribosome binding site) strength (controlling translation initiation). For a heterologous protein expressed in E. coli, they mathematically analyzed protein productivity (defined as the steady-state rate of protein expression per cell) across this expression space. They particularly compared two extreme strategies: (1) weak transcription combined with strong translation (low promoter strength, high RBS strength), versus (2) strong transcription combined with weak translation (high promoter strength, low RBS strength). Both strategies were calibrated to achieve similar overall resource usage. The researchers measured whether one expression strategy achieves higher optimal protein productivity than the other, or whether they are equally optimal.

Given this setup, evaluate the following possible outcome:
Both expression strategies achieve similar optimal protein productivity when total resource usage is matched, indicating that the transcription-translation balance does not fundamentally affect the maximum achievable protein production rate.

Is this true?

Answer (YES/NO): YES